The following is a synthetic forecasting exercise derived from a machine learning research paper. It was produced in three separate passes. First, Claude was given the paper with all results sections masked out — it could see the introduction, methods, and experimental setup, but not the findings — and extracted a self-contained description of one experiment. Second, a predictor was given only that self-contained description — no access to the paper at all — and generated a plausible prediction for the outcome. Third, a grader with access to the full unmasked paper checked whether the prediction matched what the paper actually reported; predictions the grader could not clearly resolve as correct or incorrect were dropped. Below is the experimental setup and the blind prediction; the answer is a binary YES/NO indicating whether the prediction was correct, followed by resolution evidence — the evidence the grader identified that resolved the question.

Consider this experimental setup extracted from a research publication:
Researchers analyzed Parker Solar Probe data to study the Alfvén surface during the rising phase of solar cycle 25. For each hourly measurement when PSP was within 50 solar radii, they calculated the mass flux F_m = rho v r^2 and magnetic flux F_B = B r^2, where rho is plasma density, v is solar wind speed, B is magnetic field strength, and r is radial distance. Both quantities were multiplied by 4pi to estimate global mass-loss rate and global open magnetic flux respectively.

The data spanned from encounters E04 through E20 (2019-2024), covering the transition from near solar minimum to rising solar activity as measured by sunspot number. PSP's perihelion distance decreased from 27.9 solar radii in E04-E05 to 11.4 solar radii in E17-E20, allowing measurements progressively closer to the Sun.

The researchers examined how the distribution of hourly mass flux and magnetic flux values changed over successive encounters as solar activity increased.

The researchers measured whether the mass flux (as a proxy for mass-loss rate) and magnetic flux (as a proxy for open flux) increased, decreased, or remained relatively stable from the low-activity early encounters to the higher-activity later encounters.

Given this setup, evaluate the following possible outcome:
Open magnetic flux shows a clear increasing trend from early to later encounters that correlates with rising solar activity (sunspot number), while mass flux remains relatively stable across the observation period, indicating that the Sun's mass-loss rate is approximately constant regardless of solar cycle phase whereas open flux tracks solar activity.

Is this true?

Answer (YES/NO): NO